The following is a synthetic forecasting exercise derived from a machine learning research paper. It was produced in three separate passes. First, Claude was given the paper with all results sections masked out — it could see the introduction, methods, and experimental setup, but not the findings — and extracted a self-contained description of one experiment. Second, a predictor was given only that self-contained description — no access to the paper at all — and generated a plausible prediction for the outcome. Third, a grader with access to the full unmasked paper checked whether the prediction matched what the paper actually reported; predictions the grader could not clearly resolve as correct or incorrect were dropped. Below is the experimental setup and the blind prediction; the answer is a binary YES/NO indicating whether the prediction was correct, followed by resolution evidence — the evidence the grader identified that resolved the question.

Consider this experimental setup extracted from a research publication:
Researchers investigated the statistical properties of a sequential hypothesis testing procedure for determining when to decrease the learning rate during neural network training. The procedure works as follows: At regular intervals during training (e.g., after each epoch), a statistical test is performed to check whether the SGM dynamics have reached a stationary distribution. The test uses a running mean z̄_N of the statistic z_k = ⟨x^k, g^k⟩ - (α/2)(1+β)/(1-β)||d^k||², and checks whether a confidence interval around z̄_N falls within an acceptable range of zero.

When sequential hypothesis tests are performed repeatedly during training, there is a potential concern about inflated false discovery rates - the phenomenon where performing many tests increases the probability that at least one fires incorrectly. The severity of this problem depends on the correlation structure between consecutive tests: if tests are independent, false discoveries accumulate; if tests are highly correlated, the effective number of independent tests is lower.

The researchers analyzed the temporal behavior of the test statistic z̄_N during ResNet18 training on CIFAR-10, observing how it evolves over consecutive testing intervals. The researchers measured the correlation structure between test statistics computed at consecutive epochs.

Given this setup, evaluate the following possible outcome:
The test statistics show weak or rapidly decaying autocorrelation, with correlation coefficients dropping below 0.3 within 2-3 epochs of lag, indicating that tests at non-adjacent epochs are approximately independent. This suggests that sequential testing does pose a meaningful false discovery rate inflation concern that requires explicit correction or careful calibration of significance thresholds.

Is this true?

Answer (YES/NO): NO